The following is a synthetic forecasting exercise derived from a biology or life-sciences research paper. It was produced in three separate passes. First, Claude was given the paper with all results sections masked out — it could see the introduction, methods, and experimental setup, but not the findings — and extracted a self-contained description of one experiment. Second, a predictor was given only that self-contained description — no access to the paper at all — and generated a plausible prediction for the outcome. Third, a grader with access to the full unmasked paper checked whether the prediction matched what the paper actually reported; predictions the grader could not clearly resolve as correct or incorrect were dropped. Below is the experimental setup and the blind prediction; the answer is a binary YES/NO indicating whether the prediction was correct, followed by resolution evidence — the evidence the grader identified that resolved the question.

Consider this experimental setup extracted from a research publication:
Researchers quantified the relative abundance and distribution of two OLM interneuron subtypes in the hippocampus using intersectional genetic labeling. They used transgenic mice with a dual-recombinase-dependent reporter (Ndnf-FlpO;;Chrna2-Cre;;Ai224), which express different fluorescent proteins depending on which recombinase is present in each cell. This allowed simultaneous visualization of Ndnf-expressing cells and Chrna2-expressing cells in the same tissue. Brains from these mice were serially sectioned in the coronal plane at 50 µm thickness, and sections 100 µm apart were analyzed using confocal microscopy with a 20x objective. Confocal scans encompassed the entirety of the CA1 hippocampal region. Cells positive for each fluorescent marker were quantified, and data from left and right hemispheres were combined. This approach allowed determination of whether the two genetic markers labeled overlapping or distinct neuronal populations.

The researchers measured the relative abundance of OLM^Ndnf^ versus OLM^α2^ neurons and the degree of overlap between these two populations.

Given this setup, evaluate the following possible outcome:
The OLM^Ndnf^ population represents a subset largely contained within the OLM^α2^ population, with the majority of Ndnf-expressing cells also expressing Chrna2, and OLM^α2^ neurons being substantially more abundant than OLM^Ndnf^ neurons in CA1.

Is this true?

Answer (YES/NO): NO